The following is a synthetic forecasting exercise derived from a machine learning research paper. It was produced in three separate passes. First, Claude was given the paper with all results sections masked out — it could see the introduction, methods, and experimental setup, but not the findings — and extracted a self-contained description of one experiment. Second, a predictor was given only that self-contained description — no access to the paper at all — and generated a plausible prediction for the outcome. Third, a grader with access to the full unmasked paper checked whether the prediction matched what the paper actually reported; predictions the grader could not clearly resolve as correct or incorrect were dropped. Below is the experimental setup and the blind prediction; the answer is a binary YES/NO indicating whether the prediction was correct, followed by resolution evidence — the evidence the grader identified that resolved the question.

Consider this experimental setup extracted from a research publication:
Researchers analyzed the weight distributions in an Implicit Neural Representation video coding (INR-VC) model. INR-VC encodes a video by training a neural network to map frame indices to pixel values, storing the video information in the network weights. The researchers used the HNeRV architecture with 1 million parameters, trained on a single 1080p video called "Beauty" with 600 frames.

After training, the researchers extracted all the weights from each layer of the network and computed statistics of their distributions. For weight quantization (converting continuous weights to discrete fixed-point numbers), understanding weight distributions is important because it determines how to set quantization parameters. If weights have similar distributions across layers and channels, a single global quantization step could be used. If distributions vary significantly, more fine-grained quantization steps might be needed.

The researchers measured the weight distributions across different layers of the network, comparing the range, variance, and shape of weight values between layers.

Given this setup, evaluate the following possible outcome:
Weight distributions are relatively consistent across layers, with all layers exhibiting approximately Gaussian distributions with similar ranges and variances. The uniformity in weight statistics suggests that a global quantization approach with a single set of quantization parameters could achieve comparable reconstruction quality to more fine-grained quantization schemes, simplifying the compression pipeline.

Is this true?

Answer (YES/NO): NO